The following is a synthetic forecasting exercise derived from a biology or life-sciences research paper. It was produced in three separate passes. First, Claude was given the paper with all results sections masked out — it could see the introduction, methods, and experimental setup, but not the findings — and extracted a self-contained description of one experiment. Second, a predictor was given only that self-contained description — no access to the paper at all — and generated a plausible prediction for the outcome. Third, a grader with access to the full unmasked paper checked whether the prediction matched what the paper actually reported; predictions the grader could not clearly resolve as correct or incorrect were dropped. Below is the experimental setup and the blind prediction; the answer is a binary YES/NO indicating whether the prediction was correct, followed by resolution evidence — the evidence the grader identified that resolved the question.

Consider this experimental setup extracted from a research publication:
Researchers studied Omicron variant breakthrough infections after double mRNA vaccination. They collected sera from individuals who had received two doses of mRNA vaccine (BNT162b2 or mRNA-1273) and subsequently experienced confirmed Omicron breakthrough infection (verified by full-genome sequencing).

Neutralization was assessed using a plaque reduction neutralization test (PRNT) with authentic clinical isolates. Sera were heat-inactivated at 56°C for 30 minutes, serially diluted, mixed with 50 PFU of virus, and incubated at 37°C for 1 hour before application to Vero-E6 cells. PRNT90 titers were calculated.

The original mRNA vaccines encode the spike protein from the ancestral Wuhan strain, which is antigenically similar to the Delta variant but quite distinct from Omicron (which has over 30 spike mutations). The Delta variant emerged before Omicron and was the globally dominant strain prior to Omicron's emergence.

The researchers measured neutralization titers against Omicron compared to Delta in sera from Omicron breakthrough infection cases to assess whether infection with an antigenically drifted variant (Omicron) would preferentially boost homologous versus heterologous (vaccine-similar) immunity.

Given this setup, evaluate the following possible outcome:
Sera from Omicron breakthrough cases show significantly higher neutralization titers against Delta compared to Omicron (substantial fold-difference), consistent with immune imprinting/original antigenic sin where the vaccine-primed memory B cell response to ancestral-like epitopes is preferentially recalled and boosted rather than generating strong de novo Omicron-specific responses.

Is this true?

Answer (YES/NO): NO